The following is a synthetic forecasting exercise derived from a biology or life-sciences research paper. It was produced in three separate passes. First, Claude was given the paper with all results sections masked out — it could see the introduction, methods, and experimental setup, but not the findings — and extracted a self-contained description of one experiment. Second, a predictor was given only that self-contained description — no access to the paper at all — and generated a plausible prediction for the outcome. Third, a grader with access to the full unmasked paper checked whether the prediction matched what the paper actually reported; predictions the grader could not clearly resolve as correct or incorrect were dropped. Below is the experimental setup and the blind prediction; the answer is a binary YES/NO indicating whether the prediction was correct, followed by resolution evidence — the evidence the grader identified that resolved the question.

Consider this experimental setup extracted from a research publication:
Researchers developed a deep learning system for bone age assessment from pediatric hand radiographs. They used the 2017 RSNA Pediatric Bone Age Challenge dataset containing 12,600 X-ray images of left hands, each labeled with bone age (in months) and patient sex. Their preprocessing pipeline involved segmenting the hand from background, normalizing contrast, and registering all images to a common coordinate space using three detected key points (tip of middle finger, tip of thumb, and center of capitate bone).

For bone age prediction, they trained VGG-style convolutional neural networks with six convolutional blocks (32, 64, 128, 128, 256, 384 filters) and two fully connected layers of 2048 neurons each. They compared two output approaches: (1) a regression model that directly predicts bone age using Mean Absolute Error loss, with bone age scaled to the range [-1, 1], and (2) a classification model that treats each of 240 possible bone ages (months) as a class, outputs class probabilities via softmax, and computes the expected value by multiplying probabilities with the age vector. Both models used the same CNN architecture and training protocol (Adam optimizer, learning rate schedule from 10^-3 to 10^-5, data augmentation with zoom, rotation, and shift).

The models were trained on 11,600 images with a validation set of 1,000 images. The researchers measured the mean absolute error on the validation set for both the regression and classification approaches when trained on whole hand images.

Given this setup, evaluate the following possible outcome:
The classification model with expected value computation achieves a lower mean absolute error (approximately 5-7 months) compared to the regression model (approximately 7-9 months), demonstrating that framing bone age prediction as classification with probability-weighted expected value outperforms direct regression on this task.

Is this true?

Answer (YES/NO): NO